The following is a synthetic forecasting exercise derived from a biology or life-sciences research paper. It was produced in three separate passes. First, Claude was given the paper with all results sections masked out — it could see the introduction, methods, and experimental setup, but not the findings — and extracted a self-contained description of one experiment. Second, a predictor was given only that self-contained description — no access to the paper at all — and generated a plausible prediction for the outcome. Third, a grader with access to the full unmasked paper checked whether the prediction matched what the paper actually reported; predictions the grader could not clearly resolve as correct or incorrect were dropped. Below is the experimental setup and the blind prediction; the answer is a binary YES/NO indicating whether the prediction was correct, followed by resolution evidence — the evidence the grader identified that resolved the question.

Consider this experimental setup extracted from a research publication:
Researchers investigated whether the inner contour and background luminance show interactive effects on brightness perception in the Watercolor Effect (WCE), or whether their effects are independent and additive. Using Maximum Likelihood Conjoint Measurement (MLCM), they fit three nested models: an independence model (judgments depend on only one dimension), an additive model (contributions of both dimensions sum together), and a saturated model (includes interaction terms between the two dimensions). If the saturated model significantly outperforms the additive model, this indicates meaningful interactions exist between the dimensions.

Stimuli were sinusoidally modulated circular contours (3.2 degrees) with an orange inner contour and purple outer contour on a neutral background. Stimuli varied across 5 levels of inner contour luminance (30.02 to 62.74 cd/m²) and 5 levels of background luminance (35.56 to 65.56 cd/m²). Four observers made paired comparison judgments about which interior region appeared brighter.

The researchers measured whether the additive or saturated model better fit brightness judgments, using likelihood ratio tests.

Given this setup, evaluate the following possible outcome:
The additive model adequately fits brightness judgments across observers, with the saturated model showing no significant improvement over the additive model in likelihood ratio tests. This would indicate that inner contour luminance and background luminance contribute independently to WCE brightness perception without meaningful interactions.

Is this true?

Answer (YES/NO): NO